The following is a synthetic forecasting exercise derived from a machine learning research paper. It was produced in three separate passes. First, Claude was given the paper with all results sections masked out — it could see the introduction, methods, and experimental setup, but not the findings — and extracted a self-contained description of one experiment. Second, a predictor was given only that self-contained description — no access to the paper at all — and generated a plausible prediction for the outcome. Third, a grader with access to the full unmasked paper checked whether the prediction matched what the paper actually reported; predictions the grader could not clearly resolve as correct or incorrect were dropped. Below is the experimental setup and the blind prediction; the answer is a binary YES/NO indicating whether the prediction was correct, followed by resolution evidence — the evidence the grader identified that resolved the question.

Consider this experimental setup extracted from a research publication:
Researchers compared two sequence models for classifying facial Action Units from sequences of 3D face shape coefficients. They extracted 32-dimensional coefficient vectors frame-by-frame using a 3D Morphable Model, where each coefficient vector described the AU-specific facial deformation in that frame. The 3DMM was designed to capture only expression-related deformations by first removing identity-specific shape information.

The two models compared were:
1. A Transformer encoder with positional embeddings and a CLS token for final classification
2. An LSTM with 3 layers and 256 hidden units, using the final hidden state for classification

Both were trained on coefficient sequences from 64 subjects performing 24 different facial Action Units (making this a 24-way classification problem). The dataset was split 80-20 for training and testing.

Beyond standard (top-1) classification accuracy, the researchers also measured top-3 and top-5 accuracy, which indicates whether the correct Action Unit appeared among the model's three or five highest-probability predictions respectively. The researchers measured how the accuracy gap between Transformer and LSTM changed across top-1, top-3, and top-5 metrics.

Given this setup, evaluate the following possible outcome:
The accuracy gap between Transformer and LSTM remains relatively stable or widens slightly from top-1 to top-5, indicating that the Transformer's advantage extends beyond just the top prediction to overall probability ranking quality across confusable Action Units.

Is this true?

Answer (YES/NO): NO